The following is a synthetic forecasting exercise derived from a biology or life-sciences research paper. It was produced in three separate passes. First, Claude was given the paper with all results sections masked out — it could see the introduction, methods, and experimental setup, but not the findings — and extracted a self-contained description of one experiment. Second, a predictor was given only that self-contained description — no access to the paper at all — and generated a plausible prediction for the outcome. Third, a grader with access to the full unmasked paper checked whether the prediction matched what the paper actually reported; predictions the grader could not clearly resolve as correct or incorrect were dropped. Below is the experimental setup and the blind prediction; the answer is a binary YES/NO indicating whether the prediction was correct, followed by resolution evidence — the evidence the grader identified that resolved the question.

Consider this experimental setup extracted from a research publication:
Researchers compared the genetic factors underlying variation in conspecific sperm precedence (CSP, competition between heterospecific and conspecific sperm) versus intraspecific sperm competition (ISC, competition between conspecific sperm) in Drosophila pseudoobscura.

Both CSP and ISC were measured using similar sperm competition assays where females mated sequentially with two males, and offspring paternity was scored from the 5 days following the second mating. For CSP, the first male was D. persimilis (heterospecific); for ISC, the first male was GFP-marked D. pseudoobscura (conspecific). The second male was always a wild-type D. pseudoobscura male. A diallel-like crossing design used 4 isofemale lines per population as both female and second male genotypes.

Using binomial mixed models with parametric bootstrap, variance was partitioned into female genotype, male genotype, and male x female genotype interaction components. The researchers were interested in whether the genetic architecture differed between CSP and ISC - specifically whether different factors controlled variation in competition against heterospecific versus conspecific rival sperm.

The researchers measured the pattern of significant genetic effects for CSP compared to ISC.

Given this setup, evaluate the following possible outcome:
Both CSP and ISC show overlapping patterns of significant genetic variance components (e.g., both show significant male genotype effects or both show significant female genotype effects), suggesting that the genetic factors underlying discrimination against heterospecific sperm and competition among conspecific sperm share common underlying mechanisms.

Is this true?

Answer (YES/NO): NO